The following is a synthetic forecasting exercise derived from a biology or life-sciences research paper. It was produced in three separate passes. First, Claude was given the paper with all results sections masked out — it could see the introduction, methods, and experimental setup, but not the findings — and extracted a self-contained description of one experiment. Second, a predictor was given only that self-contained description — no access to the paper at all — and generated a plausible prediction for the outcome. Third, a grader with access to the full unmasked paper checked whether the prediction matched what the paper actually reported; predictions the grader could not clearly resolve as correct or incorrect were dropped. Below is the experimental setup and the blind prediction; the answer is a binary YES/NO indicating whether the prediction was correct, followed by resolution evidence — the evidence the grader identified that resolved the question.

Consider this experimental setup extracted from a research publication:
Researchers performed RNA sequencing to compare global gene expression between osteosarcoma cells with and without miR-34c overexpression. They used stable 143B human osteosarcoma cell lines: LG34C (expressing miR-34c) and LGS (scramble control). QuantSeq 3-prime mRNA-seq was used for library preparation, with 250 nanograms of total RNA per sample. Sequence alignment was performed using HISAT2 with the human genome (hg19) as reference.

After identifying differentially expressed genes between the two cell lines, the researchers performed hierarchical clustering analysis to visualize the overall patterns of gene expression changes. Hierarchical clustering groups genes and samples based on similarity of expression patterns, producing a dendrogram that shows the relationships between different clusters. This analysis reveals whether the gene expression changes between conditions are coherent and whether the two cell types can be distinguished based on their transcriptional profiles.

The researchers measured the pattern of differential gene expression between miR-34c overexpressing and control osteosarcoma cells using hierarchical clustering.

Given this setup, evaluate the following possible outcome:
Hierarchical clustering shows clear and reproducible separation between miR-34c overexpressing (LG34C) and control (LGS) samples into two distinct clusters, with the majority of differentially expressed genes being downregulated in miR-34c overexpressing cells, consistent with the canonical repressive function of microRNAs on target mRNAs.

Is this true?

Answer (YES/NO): NO